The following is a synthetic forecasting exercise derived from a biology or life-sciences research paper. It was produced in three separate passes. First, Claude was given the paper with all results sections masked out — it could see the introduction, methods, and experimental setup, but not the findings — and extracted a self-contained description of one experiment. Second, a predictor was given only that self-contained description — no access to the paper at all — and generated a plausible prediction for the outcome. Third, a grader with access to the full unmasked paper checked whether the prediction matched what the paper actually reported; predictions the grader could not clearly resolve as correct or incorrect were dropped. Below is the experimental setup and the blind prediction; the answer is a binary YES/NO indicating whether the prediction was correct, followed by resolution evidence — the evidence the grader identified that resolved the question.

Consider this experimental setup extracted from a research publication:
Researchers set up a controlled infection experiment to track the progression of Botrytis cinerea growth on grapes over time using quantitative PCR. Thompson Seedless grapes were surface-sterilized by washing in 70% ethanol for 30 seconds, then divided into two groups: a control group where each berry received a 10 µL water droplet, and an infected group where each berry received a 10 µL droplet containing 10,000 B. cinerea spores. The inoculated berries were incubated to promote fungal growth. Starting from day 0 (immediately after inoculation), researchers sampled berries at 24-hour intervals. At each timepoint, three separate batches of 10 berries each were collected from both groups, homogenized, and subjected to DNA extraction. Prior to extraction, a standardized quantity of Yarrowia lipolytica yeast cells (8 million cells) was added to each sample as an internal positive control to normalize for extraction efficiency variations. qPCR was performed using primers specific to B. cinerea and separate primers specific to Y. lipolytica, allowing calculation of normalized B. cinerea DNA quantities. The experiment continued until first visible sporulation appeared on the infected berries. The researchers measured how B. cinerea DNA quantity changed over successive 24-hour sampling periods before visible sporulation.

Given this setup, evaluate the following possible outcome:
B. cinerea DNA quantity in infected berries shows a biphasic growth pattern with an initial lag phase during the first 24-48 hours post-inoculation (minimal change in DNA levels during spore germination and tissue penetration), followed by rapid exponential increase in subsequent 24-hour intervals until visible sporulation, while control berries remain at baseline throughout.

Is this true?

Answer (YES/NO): NO